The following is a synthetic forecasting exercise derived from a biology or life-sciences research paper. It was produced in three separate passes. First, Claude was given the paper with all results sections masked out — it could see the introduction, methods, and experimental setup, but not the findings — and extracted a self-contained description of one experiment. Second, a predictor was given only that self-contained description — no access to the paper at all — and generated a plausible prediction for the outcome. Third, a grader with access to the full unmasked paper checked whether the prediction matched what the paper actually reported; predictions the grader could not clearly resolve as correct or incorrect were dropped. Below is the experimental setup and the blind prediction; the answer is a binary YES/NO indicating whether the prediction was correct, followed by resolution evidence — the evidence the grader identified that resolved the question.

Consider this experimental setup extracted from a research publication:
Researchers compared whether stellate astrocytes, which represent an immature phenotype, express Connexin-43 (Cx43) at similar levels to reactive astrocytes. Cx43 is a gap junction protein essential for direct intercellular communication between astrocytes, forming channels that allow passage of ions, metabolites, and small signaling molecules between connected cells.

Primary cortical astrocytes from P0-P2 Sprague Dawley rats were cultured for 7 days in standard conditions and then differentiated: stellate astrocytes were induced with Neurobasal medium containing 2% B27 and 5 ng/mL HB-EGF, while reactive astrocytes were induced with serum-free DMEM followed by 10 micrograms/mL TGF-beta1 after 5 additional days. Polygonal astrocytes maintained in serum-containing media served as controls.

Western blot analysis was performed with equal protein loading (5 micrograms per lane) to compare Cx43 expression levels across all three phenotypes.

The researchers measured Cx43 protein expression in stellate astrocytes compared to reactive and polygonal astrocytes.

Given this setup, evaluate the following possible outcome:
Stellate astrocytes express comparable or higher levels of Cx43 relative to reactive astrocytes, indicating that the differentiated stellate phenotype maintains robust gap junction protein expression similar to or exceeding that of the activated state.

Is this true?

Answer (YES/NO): NO